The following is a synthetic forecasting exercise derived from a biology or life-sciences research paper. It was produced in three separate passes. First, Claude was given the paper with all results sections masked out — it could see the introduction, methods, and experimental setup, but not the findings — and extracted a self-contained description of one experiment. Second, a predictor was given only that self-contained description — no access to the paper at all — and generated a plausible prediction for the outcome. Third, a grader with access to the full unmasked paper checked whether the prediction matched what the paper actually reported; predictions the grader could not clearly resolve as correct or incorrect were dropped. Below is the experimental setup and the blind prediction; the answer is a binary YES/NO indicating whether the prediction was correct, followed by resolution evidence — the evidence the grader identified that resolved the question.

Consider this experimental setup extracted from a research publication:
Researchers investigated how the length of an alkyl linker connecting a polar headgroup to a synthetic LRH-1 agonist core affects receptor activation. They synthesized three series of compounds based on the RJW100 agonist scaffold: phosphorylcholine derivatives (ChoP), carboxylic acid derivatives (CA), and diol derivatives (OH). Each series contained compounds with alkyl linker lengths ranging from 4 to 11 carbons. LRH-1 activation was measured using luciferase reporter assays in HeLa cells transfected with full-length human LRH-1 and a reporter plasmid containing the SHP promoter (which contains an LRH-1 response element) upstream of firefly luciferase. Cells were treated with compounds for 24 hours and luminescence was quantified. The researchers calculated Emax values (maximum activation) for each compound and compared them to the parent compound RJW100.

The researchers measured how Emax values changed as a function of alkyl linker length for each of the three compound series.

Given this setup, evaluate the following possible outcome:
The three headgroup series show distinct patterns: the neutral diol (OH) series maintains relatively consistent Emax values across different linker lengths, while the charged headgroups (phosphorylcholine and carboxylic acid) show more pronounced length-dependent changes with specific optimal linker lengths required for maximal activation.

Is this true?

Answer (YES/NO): YES